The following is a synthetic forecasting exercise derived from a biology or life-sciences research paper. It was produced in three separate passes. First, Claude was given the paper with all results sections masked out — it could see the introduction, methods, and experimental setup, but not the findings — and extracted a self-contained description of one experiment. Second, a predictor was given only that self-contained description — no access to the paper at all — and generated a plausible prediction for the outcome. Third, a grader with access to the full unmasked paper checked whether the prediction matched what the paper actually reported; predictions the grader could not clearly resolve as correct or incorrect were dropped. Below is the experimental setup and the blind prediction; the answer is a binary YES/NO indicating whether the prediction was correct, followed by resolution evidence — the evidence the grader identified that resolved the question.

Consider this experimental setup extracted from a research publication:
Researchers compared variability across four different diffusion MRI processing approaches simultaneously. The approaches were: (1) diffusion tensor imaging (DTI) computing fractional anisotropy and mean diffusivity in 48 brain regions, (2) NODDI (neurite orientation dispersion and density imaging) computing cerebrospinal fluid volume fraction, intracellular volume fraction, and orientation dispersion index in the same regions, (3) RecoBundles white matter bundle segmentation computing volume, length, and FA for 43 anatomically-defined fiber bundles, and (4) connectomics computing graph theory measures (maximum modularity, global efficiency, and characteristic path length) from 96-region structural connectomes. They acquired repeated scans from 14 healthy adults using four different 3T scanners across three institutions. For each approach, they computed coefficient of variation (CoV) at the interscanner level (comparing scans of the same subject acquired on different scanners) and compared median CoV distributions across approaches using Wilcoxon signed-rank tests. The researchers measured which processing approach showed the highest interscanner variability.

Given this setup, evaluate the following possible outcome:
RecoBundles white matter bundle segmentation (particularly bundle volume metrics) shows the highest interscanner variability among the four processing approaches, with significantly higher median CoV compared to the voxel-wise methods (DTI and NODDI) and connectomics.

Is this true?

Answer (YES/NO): NO